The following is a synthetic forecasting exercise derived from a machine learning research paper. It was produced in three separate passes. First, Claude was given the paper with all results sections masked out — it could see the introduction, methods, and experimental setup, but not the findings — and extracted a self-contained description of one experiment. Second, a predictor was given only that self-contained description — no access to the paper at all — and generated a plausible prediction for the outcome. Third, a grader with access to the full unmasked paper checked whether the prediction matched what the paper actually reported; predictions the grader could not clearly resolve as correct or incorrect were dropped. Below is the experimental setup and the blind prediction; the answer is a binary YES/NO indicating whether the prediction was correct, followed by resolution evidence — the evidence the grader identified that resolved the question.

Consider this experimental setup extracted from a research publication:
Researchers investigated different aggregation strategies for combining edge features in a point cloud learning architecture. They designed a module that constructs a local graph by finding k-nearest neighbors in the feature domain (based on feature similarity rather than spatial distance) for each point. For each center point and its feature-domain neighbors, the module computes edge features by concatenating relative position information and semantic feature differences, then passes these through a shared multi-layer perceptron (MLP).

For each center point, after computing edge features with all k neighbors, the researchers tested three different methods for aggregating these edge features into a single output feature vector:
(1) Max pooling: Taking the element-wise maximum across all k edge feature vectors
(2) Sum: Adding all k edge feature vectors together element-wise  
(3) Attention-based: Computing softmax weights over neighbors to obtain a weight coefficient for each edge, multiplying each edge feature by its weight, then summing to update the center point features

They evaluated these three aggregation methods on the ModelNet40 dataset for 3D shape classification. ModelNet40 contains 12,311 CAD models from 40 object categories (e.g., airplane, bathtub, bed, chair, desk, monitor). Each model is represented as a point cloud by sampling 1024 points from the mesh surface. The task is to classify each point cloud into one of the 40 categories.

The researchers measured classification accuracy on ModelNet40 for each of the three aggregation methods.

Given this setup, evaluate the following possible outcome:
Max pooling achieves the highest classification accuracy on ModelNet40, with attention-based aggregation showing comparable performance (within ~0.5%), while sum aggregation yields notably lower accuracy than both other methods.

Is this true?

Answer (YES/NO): NO